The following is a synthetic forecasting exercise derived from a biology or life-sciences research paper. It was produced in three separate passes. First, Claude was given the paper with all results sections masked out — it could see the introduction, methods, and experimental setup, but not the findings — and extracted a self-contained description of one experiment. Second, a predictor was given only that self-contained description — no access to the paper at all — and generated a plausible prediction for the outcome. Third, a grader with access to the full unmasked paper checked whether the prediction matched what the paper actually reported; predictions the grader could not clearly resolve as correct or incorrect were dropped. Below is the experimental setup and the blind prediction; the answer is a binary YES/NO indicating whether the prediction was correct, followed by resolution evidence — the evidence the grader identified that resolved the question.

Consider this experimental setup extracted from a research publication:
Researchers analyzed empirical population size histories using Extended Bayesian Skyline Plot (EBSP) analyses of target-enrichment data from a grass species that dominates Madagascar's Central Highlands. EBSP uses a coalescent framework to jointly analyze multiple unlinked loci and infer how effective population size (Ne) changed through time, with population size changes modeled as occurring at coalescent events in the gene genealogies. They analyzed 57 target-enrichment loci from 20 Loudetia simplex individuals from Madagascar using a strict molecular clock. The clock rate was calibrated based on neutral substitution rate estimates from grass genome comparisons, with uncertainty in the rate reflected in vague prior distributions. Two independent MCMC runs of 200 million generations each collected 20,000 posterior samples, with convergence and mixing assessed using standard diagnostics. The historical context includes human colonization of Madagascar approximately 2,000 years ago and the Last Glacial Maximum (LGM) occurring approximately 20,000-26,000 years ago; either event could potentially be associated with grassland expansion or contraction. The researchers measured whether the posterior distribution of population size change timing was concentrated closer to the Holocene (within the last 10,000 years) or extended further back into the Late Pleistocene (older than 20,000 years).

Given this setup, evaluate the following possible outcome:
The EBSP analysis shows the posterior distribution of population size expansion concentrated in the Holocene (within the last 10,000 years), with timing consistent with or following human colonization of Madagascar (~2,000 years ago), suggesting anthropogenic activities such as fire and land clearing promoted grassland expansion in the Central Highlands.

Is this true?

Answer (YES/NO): NO